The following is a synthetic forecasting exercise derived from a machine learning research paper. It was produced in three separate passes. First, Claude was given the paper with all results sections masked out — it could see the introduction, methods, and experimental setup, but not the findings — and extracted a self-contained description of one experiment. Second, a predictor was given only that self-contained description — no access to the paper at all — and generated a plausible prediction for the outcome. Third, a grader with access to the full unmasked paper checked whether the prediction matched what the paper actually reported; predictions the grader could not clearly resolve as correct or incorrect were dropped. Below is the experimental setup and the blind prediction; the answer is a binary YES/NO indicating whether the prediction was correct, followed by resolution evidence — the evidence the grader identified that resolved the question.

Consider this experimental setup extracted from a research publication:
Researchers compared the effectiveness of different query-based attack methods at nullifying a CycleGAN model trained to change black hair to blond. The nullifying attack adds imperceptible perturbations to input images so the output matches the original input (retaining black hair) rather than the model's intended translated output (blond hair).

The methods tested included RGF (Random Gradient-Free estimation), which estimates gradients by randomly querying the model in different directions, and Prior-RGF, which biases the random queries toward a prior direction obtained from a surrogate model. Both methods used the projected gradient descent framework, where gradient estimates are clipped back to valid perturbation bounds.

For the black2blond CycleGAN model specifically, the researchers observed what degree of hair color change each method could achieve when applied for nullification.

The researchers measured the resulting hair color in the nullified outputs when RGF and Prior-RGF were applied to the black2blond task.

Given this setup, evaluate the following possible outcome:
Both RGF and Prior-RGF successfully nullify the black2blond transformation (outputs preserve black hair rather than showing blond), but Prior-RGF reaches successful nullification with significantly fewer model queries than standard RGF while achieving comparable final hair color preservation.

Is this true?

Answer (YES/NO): NO